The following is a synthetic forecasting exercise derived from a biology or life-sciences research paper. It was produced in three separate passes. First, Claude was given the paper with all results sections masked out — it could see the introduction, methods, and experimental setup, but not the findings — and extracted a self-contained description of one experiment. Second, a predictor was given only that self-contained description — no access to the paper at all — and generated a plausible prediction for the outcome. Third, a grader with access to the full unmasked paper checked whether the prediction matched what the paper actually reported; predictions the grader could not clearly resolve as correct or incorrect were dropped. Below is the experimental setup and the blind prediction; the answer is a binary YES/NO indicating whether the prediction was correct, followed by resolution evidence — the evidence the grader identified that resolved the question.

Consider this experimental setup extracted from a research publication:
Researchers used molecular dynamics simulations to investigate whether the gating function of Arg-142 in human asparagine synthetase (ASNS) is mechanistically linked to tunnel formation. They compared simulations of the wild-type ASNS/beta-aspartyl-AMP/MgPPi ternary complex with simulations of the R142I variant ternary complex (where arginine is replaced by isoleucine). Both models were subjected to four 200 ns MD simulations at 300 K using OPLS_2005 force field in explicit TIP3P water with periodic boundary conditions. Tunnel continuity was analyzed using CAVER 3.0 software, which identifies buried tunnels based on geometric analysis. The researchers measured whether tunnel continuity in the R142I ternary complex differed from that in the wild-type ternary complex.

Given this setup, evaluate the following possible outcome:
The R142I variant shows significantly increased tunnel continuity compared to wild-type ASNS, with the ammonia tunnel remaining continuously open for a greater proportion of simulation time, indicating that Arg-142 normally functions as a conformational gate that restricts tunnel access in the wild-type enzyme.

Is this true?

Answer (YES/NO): NO